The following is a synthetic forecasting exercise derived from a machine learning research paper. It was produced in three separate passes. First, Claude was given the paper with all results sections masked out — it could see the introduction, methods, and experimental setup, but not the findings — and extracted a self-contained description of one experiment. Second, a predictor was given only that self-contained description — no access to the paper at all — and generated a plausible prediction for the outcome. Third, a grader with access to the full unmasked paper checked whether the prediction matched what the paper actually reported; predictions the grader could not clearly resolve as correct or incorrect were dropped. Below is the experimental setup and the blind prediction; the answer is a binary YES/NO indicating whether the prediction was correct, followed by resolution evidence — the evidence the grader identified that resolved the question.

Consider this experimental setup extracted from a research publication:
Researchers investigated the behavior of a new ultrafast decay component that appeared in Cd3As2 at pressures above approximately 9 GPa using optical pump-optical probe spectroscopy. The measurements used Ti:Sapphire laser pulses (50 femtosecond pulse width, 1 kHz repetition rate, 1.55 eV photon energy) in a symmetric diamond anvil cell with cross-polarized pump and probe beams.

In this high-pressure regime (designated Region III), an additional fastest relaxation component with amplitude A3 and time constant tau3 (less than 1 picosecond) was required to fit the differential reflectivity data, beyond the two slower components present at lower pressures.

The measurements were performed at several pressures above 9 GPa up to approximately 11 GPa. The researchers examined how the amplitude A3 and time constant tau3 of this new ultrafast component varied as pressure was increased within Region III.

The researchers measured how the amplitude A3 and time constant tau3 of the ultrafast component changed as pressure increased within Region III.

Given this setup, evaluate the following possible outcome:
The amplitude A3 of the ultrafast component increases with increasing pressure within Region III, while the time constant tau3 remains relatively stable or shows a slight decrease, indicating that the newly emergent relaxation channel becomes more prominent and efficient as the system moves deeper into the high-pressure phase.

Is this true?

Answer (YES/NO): NO